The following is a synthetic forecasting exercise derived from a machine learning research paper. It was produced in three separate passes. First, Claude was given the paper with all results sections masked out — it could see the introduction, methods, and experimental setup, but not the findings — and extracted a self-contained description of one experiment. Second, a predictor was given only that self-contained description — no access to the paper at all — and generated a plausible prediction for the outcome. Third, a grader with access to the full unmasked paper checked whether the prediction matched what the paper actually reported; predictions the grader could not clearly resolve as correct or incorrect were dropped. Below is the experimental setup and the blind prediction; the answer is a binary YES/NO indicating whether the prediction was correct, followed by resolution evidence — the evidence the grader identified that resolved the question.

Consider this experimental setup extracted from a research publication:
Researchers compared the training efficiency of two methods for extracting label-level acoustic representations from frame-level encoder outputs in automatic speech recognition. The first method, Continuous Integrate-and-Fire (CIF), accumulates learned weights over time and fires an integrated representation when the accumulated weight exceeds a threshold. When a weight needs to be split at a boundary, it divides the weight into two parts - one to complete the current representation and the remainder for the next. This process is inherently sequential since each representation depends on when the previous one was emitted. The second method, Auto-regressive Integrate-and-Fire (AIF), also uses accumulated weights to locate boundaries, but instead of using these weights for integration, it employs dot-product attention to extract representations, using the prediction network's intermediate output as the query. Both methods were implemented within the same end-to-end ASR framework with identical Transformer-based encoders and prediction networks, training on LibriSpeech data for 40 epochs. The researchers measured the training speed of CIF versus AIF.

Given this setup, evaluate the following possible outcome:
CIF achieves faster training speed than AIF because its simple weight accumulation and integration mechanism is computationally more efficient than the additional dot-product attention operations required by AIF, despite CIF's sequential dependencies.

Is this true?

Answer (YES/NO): NO